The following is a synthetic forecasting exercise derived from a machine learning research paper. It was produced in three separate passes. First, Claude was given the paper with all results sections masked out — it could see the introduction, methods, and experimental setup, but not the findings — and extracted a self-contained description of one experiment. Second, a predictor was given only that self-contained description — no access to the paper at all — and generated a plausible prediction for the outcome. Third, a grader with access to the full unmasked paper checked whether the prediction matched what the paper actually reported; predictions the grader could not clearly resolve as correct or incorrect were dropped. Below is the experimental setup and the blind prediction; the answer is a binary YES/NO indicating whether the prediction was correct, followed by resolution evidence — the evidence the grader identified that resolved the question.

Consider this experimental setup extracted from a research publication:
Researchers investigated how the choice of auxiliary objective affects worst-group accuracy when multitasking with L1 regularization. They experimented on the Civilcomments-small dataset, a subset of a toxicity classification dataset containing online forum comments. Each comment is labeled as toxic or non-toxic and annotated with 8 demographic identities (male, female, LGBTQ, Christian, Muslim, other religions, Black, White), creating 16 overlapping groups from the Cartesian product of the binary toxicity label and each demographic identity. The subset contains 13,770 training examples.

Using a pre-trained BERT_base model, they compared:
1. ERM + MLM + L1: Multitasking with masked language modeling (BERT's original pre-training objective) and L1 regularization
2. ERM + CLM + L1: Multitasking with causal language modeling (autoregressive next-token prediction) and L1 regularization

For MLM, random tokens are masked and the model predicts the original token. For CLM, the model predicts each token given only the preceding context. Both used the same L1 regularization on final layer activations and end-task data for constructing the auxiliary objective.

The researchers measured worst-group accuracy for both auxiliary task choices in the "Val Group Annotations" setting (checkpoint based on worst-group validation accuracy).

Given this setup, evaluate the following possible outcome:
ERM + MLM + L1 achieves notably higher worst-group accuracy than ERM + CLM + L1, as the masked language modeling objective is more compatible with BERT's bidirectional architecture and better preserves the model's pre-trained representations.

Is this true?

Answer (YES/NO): YES